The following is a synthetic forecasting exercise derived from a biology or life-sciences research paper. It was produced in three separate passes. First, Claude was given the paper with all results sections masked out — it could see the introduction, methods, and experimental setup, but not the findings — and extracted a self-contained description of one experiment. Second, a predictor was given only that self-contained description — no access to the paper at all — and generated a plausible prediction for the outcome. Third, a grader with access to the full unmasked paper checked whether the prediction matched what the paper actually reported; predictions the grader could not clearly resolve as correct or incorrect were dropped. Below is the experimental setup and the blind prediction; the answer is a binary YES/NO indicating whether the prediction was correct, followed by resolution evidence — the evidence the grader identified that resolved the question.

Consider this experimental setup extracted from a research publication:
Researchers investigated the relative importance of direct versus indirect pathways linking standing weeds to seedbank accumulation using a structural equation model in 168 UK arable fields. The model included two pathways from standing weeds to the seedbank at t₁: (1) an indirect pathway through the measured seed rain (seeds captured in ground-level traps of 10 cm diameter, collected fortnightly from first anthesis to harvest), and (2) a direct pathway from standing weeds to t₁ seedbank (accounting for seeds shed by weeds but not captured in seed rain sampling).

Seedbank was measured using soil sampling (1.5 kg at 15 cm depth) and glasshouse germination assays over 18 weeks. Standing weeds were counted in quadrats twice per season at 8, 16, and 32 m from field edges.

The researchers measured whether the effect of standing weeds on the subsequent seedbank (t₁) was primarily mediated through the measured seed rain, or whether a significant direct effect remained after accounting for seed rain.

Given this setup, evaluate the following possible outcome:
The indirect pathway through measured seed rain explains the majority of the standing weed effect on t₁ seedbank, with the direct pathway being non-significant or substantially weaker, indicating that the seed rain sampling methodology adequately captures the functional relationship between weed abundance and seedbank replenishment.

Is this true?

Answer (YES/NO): NO